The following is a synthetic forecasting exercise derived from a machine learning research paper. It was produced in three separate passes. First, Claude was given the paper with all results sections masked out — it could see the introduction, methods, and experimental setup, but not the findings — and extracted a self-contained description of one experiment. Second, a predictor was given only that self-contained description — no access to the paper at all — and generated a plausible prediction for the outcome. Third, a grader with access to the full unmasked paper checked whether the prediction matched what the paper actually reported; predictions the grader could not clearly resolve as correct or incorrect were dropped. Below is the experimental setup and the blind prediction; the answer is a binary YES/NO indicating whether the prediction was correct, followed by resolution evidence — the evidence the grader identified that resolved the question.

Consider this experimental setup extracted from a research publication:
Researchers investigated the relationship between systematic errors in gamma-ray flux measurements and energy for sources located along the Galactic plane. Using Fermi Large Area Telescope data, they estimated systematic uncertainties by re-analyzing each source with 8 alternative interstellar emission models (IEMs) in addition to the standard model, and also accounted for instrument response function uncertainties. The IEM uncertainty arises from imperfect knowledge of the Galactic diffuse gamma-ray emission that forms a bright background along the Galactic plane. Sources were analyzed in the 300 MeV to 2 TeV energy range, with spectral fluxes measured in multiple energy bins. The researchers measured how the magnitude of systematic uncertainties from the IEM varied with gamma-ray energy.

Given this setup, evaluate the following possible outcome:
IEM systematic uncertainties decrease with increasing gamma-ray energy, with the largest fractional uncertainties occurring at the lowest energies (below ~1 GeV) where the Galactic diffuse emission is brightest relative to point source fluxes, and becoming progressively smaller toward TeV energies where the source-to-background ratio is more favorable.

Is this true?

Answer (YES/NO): NO